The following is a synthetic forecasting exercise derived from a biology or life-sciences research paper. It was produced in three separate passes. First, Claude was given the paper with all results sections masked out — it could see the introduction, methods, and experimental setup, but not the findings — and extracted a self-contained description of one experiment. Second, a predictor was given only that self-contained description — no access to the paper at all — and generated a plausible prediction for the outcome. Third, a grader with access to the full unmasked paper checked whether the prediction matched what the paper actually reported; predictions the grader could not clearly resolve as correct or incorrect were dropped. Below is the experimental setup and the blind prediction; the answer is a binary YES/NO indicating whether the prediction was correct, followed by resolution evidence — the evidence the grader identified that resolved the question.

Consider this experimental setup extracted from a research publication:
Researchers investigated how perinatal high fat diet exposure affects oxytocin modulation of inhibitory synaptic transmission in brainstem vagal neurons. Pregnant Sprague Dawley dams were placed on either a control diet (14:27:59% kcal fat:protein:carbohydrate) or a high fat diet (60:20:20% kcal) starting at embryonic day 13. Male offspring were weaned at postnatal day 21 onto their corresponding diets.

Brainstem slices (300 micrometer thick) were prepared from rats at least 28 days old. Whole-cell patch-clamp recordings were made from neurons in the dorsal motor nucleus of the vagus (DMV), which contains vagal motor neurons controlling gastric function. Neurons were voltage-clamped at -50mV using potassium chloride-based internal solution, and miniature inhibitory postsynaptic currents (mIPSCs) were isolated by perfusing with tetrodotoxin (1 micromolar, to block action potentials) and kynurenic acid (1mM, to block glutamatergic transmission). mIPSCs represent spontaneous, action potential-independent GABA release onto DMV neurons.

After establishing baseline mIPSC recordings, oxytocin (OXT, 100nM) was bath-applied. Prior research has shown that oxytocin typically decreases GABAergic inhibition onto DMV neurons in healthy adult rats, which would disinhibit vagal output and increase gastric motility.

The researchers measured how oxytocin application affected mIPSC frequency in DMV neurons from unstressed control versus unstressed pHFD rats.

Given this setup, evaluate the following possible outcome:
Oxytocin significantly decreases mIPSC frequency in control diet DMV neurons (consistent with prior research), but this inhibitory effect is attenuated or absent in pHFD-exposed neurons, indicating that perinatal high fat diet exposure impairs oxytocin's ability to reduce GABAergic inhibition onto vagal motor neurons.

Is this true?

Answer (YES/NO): NO